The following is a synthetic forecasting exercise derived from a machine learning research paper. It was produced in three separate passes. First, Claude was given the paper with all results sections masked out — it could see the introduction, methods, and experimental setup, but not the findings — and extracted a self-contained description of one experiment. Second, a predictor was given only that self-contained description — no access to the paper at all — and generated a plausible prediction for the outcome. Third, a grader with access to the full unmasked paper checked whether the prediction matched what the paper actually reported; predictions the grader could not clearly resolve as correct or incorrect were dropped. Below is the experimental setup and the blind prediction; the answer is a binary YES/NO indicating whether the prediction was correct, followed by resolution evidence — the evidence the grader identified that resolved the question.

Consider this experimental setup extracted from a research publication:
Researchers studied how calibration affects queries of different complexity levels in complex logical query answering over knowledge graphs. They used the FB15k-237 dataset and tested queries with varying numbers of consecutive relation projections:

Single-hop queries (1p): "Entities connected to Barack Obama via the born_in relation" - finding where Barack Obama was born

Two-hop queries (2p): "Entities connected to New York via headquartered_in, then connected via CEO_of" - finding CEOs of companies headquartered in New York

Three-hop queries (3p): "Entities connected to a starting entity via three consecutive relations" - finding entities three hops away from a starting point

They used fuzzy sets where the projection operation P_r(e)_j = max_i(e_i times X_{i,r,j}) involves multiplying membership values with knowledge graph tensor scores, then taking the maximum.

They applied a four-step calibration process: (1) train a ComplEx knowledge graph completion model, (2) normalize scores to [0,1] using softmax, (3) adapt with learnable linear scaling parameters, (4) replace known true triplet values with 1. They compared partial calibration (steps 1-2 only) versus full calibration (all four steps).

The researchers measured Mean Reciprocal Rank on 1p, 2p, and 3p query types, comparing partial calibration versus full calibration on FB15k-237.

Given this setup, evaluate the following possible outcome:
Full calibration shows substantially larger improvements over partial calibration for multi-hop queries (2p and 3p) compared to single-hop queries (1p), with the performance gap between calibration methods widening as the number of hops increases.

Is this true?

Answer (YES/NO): YES